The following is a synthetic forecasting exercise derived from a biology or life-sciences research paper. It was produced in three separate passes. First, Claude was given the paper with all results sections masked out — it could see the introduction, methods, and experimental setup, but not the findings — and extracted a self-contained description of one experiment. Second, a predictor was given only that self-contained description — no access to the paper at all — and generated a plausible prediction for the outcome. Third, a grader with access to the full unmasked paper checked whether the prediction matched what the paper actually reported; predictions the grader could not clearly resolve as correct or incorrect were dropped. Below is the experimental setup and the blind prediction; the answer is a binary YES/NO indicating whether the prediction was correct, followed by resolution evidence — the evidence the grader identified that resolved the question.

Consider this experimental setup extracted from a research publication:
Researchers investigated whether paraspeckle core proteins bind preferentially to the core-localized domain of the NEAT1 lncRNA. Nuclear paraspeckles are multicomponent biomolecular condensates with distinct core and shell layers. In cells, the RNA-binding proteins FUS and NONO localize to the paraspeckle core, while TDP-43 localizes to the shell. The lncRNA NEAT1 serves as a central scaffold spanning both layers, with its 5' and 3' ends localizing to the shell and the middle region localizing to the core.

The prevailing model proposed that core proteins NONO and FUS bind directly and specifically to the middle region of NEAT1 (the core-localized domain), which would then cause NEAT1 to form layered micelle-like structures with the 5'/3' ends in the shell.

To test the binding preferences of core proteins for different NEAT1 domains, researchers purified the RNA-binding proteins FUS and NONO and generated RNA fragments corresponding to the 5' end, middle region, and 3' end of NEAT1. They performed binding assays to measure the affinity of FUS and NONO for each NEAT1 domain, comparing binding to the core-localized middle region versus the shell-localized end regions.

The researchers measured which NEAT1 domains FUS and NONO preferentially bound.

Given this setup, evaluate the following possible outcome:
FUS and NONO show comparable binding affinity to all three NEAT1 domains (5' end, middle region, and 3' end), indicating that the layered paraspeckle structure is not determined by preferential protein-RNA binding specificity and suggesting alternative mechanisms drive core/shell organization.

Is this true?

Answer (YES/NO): NO